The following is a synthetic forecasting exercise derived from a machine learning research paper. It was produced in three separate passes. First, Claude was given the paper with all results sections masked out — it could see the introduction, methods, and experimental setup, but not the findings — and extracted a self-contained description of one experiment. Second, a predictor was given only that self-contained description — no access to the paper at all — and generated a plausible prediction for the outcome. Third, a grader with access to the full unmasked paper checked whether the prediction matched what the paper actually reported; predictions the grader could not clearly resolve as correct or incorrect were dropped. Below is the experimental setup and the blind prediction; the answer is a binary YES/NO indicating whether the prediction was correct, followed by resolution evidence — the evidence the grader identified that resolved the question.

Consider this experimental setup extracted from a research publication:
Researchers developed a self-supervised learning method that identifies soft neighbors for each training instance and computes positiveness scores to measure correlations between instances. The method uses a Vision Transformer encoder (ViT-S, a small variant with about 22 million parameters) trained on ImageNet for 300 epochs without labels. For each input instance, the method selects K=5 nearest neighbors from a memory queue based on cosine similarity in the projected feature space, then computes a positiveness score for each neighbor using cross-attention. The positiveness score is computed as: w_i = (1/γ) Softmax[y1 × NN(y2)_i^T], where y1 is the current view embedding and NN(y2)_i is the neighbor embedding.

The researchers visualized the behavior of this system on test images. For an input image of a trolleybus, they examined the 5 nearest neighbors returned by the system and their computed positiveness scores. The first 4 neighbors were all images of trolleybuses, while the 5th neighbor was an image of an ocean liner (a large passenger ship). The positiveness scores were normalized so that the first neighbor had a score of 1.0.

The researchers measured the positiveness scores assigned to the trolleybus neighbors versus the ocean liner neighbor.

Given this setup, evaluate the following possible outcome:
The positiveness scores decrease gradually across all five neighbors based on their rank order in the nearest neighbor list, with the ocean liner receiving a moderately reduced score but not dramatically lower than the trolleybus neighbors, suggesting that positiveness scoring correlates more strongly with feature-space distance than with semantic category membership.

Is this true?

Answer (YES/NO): NO